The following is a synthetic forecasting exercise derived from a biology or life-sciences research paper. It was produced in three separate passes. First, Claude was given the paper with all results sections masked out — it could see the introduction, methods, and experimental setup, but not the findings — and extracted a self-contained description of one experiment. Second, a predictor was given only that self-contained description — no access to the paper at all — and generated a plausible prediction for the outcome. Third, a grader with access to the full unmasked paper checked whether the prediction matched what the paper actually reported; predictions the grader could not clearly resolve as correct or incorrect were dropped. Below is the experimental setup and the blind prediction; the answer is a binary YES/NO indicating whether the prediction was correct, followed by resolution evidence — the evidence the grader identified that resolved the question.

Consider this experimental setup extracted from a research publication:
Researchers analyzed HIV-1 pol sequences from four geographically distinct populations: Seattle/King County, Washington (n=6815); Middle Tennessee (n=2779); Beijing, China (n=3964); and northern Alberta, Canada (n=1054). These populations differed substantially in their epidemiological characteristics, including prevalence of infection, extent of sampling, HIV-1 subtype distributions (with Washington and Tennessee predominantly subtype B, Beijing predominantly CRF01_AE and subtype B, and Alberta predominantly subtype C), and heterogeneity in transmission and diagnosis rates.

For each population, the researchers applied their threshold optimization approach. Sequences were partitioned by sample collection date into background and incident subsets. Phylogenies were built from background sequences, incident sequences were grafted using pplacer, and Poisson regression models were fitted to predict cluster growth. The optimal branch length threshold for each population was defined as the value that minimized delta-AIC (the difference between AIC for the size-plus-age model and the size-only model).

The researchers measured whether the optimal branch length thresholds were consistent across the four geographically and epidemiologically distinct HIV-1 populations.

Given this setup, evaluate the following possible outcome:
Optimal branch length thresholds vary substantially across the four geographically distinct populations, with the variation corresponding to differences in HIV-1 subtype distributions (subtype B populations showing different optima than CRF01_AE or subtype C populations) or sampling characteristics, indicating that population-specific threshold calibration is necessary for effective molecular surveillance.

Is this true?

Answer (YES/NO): NO